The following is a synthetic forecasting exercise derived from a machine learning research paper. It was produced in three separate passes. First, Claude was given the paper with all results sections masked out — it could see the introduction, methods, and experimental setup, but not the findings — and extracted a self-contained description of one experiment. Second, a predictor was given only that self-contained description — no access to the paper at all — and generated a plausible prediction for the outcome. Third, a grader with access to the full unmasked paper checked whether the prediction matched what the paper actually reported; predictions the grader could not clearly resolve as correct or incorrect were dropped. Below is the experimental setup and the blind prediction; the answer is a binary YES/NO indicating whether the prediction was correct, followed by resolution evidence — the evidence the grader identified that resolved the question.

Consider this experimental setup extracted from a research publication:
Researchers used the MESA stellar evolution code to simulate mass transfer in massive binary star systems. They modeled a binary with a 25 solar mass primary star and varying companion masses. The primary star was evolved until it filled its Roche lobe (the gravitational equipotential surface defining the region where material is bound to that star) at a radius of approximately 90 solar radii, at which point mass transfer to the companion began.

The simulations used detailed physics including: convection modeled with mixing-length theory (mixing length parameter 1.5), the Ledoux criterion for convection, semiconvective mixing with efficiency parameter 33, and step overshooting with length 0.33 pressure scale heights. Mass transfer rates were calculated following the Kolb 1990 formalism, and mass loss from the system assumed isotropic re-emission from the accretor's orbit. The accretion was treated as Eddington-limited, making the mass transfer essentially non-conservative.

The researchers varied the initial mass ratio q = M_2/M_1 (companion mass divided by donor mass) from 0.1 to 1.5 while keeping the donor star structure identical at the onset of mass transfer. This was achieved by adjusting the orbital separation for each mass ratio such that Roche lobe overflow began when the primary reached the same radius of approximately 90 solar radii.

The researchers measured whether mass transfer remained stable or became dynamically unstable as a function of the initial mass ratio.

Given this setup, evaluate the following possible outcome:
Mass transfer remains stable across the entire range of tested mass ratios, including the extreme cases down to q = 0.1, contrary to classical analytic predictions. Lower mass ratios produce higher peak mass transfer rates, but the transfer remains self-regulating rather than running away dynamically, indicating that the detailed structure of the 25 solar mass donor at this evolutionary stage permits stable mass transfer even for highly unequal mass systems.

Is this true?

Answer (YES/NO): NO